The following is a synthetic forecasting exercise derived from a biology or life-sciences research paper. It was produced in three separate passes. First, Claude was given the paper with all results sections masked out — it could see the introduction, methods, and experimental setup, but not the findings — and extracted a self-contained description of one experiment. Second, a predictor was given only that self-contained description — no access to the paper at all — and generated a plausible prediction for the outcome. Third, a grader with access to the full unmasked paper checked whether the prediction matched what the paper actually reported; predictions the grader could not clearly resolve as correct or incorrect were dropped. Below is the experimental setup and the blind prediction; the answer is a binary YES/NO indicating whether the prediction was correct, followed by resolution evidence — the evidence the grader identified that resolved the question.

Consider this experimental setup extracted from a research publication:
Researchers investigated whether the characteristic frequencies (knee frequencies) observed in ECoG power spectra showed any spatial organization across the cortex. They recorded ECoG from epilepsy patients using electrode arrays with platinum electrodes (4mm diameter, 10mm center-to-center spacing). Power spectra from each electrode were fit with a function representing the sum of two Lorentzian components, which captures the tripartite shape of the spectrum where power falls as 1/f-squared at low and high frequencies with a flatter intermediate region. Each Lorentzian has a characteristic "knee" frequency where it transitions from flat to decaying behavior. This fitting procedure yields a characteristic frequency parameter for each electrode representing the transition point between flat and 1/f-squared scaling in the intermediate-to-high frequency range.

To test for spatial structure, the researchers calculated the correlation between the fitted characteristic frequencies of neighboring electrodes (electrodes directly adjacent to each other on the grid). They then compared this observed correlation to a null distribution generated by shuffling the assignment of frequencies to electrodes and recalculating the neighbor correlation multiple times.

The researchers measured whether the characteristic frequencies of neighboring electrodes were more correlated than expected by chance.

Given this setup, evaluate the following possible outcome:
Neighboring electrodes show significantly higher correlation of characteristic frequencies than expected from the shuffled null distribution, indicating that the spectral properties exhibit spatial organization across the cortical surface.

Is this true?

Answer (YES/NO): YES